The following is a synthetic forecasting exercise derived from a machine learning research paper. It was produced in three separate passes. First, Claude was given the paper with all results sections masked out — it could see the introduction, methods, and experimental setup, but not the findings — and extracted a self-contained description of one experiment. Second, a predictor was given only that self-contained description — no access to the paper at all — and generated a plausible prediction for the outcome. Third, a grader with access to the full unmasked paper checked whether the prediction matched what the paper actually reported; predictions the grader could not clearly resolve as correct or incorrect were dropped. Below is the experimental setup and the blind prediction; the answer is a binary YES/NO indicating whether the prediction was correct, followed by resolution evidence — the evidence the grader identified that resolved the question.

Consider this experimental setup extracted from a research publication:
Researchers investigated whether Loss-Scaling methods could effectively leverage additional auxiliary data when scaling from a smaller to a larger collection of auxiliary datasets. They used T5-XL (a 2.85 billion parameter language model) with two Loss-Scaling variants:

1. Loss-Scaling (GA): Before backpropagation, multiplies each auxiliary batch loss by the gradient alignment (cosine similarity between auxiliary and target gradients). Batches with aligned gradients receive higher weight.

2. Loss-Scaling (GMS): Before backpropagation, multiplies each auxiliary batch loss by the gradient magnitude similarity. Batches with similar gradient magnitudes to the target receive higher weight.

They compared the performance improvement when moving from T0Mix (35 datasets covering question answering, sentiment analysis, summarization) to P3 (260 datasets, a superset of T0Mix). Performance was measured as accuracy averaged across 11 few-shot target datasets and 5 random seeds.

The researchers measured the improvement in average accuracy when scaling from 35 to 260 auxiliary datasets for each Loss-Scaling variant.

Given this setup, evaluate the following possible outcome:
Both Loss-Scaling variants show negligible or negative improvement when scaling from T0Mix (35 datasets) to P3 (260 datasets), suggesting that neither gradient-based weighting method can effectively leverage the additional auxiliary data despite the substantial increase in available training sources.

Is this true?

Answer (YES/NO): NO